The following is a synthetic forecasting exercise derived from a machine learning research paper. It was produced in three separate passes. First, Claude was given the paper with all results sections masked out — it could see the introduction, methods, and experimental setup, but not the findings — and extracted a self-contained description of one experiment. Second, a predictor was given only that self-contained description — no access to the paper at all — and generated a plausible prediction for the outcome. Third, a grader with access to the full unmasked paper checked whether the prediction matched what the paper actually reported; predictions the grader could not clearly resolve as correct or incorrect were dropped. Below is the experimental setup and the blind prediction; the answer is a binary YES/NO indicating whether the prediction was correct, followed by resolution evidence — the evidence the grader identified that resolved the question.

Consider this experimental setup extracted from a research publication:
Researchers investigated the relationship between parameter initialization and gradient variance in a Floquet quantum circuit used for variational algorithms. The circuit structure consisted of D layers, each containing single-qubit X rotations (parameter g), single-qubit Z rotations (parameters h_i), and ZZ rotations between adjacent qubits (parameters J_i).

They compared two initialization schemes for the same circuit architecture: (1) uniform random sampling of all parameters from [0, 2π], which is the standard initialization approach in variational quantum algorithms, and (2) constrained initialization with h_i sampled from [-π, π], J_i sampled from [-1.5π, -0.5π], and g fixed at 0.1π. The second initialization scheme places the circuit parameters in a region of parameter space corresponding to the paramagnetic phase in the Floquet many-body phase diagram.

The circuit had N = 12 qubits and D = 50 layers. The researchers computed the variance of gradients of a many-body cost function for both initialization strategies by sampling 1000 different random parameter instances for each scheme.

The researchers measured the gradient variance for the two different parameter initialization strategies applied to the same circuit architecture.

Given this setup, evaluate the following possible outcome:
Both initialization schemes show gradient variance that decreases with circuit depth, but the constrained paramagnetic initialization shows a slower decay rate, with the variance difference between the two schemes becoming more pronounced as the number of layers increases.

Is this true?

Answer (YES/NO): NO